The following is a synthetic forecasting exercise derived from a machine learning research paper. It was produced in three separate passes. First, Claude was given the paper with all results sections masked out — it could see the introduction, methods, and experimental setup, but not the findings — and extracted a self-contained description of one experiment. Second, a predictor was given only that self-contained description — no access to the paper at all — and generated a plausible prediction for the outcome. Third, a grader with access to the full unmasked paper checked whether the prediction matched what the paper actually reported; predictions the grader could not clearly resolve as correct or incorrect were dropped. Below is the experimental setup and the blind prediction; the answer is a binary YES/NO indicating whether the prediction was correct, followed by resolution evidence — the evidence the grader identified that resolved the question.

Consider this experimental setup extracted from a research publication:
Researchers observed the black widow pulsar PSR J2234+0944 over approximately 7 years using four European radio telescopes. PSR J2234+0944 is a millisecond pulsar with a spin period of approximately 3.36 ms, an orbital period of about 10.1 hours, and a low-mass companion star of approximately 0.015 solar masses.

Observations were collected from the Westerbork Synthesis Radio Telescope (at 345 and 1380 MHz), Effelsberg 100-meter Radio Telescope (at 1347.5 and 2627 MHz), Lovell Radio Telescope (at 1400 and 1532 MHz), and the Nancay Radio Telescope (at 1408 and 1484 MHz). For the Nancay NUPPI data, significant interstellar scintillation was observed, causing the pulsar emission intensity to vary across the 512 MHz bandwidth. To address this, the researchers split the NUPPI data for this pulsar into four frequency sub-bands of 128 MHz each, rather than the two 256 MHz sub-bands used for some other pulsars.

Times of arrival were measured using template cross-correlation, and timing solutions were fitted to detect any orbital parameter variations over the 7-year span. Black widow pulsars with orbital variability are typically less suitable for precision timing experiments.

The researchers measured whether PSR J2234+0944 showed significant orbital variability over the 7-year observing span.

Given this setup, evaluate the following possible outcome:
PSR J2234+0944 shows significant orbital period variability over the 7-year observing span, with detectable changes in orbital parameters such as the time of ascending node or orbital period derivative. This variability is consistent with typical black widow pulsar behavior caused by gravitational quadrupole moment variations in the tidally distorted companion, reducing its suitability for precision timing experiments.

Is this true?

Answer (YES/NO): NO